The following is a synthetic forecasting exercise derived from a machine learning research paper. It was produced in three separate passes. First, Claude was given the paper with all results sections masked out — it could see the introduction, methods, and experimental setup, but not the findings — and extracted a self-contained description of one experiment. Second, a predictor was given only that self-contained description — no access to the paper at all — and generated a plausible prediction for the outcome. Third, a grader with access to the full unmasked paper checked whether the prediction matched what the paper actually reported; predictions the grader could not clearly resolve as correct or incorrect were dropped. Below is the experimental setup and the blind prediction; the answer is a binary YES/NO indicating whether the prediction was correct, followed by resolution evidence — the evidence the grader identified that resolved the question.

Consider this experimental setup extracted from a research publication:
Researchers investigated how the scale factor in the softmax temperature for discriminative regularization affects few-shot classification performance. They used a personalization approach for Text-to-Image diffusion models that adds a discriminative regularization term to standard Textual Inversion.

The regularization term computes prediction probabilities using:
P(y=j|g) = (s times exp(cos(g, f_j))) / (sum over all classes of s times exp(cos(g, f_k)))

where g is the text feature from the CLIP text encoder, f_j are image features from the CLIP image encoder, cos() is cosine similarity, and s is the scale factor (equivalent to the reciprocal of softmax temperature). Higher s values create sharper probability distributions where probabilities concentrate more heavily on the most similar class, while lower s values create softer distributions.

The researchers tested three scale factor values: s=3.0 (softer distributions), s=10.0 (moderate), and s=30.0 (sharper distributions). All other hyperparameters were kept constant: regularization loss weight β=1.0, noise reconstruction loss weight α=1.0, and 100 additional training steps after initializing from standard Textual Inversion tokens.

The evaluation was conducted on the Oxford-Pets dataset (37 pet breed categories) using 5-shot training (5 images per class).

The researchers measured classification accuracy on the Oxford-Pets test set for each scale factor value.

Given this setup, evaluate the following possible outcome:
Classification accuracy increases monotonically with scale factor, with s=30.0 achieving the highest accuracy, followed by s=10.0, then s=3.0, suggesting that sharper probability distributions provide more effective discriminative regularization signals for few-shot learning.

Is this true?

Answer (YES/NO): NO